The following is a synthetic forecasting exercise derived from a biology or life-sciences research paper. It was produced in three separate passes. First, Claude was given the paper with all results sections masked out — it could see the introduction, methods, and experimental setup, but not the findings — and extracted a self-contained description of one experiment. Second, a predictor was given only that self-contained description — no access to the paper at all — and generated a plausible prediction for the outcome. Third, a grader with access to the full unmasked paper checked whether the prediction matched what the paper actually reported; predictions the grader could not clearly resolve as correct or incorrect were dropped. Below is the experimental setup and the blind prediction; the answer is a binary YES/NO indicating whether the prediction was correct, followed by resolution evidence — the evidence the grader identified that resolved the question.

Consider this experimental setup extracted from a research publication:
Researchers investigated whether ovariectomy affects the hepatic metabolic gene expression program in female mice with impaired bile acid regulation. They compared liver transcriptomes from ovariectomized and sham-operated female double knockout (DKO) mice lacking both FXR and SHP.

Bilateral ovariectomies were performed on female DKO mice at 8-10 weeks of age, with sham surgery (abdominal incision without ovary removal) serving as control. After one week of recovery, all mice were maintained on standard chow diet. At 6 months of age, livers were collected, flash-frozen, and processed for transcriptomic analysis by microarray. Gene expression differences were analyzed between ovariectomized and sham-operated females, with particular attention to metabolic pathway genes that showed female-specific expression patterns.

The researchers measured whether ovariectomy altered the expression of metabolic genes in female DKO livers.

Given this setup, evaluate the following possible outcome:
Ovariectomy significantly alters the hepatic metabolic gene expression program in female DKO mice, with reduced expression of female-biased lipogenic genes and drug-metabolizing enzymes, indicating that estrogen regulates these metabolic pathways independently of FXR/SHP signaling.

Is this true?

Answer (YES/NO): NO